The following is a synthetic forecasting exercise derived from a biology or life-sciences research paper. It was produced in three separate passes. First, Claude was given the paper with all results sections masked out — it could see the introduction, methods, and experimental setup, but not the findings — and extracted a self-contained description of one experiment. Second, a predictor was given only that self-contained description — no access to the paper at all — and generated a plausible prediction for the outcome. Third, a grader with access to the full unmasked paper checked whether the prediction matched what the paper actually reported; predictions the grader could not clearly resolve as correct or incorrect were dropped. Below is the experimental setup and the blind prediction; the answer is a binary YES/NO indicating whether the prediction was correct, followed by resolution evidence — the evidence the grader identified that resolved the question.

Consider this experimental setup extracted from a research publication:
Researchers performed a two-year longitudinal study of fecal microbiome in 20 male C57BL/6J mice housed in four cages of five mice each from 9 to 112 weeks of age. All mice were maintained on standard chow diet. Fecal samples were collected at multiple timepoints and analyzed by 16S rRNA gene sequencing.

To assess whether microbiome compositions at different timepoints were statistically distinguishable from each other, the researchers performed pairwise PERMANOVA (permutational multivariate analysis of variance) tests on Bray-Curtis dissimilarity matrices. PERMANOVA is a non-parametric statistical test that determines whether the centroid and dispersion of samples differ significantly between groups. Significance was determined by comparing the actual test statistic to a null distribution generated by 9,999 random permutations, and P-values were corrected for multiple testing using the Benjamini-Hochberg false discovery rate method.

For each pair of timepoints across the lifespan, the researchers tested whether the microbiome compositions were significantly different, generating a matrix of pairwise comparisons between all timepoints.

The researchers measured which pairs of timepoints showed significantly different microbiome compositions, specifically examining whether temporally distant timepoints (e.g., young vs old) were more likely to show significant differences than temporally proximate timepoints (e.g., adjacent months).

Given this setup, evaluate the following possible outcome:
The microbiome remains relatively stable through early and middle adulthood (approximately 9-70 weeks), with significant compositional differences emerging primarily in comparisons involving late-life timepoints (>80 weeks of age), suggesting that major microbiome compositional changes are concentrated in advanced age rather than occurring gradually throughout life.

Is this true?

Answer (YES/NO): NO